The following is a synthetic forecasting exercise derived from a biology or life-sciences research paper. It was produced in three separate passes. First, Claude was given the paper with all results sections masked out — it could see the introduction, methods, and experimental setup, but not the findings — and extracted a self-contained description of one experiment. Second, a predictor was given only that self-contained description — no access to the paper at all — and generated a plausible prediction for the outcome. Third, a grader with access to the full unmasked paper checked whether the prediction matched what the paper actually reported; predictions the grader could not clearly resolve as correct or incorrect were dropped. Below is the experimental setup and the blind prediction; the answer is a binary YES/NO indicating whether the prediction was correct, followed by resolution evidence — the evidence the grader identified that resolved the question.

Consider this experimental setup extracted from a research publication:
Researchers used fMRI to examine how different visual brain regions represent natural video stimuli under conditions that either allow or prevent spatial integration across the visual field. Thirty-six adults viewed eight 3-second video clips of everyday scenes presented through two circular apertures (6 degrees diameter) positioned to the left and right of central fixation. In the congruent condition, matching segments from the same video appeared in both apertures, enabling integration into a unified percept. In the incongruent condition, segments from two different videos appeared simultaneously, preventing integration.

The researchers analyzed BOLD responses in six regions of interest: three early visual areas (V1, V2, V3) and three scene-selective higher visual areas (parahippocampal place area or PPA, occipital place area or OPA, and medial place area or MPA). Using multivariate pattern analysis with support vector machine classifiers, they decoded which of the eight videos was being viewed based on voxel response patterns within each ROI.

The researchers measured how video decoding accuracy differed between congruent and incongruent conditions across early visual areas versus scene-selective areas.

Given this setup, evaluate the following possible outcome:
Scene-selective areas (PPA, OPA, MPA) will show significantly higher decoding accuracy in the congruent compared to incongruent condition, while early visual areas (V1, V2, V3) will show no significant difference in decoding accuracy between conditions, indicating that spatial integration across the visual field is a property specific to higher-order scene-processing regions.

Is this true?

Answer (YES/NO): NO